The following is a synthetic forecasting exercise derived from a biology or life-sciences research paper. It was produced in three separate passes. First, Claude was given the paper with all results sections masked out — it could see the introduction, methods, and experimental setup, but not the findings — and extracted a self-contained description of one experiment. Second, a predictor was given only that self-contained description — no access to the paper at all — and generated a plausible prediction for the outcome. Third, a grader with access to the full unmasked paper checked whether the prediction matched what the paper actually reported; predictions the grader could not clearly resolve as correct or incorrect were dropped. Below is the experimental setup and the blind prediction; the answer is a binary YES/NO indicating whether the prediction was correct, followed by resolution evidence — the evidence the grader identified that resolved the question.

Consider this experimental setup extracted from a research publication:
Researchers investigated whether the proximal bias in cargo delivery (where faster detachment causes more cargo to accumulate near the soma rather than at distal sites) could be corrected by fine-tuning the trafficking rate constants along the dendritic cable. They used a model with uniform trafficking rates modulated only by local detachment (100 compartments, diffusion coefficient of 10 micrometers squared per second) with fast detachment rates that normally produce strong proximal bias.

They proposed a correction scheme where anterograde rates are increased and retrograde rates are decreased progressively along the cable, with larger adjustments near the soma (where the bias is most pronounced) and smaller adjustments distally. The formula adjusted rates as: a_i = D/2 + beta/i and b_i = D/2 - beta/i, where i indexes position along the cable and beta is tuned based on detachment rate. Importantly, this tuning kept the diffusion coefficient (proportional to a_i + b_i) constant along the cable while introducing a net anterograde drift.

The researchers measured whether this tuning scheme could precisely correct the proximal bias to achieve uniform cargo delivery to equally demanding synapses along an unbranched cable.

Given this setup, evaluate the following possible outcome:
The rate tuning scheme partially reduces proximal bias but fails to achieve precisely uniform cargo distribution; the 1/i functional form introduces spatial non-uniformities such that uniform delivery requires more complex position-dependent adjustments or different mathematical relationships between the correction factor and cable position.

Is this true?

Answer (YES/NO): YES